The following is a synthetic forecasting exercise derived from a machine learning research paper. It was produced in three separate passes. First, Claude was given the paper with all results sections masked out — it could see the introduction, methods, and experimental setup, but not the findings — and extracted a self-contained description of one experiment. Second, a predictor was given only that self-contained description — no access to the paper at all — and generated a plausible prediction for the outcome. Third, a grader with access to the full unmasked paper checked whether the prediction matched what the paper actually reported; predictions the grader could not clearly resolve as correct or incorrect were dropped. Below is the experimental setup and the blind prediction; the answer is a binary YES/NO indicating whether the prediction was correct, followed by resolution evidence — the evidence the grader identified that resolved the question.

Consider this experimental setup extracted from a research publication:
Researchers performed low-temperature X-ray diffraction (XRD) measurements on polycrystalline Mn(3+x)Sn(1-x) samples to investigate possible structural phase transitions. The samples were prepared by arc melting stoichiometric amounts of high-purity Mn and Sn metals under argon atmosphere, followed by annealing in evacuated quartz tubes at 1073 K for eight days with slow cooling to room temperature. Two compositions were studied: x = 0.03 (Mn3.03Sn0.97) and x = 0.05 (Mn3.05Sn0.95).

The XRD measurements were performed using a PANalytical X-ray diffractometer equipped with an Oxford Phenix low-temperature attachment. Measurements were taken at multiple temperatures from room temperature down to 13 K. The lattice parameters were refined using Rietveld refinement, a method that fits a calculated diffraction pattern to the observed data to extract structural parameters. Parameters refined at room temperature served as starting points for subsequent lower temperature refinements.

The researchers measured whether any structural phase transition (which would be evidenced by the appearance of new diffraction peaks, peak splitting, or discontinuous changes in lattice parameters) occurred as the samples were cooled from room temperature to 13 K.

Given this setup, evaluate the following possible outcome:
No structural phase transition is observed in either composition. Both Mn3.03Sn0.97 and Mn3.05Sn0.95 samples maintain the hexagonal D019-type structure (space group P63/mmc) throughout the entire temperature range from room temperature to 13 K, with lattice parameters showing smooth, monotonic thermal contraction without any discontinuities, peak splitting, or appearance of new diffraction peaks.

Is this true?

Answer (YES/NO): NO